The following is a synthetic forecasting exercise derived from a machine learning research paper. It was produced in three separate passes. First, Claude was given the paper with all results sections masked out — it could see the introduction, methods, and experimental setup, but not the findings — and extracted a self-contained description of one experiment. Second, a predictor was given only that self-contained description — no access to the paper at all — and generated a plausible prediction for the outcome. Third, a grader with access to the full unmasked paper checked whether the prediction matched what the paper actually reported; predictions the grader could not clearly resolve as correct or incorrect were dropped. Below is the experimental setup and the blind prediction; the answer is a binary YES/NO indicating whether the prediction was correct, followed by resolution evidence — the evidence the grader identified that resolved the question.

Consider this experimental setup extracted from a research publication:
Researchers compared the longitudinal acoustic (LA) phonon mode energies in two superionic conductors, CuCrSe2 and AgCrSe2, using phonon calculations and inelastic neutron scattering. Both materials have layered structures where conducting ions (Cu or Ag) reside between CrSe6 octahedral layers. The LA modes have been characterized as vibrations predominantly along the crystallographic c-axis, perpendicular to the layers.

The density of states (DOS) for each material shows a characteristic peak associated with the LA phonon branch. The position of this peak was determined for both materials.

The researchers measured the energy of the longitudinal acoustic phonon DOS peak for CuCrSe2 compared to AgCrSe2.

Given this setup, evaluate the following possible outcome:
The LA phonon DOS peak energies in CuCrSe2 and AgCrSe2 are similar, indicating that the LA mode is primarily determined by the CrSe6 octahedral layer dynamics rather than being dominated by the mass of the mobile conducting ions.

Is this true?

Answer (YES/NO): NO